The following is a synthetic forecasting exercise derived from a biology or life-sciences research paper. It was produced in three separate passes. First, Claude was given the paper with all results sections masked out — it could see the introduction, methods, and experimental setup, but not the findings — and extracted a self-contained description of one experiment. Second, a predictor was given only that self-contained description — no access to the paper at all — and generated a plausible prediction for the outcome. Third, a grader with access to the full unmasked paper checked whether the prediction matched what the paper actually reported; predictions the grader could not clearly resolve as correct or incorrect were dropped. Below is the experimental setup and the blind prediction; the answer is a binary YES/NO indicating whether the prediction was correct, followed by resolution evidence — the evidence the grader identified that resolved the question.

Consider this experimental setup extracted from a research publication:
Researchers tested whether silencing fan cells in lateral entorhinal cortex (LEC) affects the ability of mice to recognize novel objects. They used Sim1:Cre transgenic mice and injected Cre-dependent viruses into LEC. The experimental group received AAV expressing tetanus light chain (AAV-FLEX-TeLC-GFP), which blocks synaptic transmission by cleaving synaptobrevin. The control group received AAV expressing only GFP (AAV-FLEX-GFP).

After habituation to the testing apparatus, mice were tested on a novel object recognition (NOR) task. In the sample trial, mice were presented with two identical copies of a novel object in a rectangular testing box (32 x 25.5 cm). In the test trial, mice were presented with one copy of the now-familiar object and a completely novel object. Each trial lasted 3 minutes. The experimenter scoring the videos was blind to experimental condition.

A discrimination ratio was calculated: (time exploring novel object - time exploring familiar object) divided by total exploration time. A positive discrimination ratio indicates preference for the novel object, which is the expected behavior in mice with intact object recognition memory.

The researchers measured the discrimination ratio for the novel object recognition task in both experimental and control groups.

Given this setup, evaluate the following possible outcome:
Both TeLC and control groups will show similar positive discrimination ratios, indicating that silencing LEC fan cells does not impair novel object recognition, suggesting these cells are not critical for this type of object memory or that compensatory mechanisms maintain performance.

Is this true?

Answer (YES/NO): NO